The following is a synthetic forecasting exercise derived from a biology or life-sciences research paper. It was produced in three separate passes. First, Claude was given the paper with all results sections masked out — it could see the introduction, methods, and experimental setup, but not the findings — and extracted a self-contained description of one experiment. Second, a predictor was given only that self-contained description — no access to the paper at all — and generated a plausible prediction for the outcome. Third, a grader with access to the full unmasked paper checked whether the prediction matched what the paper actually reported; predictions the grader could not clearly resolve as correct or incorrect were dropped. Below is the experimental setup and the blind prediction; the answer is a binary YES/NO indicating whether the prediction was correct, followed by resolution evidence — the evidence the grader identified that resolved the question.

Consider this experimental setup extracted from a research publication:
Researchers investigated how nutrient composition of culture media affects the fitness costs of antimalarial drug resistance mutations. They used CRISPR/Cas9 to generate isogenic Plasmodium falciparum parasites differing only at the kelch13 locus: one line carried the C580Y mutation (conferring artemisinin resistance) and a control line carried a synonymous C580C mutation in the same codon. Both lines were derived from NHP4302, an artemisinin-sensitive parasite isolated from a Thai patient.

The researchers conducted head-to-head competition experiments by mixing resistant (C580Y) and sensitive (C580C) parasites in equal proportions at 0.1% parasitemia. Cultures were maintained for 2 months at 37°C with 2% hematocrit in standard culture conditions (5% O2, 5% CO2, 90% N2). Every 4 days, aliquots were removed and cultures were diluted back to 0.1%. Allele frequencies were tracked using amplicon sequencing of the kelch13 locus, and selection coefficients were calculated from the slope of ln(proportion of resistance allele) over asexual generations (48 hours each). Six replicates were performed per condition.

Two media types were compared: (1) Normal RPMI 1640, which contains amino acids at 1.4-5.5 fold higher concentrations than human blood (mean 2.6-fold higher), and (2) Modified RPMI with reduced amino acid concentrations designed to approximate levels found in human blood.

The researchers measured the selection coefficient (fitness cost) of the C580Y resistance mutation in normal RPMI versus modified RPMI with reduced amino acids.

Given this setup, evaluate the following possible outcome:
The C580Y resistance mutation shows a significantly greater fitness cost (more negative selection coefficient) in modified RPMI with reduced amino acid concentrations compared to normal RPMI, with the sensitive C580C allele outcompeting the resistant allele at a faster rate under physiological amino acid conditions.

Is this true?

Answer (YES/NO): YES